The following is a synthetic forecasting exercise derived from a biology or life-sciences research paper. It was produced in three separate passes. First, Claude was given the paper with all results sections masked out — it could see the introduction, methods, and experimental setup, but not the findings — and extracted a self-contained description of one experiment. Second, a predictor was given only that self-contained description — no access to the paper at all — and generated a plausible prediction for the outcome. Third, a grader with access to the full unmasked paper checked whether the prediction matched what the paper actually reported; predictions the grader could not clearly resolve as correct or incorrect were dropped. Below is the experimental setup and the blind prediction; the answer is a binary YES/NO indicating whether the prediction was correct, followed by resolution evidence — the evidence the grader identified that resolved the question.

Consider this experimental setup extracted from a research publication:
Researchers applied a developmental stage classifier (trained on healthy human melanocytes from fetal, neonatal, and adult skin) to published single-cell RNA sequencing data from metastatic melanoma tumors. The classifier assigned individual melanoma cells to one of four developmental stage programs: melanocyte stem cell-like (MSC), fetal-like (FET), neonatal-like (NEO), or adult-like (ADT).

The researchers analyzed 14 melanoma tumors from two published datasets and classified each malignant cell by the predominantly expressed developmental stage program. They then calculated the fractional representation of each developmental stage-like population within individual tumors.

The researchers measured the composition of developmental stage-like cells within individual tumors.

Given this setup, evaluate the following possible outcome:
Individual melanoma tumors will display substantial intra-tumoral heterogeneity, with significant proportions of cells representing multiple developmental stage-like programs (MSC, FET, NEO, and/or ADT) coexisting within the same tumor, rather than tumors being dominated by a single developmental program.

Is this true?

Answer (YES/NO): YES